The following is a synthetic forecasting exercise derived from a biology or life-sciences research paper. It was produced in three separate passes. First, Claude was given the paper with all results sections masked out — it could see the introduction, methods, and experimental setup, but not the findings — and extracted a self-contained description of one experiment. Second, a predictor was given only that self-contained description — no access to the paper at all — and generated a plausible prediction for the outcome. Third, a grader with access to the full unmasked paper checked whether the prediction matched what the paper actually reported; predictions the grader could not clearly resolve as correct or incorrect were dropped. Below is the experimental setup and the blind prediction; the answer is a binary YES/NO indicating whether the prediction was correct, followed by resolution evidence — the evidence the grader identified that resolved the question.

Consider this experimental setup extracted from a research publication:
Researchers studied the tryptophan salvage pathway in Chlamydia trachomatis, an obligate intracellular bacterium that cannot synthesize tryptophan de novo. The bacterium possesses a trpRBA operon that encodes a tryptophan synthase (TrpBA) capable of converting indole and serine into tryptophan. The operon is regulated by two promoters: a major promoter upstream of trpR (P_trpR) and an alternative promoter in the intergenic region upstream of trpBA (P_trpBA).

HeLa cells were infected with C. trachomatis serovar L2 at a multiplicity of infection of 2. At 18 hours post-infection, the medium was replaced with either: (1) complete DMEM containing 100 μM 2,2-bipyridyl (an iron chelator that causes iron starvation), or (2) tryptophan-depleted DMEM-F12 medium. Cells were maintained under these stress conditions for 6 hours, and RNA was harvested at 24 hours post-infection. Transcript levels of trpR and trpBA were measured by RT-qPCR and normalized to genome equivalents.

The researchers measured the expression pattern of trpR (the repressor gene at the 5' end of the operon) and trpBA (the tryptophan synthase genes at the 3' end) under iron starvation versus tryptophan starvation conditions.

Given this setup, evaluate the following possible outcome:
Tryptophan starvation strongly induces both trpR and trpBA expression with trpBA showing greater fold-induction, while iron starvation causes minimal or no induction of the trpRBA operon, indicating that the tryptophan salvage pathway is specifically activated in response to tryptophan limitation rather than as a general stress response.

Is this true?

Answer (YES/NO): NO